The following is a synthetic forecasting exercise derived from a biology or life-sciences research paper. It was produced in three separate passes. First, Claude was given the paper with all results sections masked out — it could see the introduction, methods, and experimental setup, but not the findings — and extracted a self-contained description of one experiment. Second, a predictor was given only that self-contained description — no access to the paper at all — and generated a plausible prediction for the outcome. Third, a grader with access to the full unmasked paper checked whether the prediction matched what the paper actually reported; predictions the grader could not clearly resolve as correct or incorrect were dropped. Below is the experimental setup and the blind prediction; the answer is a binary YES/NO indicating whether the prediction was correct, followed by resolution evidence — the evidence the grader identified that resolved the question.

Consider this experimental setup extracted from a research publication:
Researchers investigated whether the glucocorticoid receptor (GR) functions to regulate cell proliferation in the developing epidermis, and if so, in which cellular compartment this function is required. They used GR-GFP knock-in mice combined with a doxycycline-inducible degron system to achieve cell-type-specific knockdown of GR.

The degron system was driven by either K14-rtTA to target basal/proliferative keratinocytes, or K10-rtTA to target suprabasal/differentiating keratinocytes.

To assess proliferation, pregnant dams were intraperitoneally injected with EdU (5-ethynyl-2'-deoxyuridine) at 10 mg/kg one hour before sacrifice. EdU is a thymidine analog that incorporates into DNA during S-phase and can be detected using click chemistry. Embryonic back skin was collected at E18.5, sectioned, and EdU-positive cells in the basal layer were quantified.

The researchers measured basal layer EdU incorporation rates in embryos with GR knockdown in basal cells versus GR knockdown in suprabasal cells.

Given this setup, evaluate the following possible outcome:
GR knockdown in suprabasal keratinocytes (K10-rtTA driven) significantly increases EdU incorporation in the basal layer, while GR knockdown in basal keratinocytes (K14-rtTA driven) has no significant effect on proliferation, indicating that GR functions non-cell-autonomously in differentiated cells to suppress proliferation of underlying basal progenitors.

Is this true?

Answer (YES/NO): NO